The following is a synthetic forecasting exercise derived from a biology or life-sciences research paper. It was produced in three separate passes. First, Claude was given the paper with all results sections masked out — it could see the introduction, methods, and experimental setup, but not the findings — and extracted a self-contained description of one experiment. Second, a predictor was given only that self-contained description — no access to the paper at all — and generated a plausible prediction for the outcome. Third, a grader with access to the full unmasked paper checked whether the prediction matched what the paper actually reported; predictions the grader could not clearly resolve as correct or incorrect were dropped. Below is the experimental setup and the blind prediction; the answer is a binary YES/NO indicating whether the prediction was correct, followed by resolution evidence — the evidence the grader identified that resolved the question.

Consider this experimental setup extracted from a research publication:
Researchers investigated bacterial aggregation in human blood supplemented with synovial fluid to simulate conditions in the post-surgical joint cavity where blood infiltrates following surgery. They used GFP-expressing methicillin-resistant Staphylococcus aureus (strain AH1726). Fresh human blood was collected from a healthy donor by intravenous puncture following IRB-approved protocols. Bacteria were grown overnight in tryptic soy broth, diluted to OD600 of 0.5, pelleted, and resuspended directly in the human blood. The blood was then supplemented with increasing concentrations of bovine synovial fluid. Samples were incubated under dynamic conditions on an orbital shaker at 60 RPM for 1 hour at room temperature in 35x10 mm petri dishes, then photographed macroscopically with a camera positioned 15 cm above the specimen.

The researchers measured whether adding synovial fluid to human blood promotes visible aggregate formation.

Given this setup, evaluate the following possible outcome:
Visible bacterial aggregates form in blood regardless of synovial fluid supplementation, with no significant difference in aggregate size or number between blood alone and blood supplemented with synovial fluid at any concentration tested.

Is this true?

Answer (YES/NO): NO